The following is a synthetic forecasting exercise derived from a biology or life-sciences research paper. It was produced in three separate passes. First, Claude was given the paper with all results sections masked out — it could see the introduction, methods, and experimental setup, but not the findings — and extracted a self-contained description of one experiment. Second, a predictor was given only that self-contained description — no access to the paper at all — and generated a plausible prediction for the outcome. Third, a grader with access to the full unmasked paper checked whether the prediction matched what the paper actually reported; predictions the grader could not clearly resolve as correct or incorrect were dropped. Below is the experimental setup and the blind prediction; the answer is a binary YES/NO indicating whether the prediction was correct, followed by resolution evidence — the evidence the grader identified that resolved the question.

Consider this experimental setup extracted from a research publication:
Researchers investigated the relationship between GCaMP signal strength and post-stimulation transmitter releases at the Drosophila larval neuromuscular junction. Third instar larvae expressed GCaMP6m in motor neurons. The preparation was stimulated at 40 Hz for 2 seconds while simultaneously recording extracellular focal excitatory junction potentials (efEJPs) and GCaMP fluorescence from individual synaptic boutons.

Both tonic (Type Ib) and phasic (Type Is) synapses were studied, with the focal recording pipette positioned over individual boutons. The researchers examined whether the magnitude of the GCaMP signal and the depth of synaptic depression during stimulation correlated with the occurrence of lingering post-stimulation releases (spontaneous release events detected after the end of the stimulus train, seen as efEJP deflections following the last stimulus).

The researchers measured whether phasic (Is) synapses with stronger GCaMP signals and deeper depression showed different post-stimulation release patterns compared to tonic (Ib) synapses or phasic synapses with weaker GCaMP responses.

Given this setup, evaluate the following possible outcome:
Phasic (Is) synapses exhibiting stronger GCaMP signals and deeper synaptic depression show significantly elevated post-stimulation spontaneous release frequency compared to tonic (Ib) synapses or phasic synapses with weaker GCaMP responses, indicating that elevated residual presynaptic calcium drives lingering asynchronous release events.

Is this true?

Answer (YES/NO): YES